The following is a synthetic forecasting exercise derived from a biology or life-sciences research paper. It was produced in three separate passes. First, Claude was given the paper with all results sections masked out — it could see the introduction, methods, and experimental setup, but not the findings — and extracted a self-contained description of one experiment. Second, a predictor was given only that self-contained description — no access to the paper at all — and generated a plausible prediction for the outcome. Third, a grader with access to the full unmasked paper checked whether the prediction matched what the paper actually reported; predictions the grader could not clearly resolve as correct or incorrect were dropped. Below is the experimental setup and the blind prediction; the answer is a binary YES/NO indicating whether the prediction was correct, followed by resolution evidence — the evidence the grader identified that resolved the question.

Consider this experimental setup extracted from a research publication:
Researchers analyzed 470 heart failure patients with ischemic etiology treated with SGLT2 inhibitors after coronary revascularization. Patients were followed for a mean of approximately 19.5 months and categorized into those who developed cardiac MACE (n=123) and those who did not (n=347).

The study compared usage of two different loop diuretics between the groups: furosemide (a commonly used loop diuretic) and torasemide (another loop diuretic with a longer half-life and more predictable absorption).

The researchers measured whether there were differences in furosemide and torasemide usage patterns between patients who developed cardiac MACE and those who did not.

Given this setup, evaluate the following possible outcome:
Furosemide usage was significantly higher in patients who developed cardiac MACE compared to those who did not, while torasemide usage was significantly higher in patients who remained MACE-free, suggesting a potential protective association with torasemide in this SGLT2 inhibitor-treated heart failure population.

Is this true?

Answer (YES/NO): YES